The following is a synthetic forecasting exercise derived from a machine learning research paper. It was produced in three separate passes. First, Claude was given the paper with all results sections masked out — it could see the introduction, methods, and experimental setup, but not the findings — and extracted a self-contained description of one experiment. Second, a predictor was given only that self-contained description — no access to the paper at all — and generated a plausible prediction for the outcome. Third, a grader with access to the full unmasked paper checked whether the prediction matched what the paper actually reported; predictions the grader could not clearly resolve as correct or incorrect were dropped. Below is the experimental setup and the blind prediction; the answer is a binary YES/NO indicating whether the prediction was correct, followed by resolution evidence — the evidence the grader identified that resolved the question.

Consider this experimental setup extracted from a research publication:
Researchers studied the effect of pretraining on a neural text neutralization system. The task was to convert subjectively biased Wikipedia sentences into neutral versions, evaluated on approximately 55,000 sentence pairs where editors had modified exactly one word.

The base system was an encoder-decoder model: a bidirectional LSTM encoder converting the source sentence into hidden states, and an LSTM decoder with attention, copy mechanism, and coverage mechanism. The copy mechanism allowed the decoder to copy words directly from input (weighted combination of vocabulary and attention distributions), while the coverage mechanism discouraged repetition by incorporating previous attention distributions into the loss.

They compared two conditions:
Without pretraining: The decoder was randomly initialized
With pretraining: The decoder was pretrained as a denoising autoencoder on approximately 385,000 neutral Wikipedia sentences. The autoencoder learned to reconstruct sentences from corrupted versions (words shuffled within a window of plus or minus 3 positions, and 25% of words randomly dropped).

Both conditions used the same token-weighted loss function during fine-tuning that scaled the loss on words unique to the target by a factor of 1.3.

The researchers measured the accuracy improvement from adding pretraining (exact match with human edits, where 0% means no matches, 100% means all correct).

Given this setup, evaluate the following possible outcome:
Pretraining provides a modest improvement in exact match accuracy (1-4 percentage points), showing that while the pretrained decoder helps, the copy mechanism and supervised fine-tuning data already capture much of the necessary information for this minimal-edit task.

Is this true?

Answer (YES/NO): NO